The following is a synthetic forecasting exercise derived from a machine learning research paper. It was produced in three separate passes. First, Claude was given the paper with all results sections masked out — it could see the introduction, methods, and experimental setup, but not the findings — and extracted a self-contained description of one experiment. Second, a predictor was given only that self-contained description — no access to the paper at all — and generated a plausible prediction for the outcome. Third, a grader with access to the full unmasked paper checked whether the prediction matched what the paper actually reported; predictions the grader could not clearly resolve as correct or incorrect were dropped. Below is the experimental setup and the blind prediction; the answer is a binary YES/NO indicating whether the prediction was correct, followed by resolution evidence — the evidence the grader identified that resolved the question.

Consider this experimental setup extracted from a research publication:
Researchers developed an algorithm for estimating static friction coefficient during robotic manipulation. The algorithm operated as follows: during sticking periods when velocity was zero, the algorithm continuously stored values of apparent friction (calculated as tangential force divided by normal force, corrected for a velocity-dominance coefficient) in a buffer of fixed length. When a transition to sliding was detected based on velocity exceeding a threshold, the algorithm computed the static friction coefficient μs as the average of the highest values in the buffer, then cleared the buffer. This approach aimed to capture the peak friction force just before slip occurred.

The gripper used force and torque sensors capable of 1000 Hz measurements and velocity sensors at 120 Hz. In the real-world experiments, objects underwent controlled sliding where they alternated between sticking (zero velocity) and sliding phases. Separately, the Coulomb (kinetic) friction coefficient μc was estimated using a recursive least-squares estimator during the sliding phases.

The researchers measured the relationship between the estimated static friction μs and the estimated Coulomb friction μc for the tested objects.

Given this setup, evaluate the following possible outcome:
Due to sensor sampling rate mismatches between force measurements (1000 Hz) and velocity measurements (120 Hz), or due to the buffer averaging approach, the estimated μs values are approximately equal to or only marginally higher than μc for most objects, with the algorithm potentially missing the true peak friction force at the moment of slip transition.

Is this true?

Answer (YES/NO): NO